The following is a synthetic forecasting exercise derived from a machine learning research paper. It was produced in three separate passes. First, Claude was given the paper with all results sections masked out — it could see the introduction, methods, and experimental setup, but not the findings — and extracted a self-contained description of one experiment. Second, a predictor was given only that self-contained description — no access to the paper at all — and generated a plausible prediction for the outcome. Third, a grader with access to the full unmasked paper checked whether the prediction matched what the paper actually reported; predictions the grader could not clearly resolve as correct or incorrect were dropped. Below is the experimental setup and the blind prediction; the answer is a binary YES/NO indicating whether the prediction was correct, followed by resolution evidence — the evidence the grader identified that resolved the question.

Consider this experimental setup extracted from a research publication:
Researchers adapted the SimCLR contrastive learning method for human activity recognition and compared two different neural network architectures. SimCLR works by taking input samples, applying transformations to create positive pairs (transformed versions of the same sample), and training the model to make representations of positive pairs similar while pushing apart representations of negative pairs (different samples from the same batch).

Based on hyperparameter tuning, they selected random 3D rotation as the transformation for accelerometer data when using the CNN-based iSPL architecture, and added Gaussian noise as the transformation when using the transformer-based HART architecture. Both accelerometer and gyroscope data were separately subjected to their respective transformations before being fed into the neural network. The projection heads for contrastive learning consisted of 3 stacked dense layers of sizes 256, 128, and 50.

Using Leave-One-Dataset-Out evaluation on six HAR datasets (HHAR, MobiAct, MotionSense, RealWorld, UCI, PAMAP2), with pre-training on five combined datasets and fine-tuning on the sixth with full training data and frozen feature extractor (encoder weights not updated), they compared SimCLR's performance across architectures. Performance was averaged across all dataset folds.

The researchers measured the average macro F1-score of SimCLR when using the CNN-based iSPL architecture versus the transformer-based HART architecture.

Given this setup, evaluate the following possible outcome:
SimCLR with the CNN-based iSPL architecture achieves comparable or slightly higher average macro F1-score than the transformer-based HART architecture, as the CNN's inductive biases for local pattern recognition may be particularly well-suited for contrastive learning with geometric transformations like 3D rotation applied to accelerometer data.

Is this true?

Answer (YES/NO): NO